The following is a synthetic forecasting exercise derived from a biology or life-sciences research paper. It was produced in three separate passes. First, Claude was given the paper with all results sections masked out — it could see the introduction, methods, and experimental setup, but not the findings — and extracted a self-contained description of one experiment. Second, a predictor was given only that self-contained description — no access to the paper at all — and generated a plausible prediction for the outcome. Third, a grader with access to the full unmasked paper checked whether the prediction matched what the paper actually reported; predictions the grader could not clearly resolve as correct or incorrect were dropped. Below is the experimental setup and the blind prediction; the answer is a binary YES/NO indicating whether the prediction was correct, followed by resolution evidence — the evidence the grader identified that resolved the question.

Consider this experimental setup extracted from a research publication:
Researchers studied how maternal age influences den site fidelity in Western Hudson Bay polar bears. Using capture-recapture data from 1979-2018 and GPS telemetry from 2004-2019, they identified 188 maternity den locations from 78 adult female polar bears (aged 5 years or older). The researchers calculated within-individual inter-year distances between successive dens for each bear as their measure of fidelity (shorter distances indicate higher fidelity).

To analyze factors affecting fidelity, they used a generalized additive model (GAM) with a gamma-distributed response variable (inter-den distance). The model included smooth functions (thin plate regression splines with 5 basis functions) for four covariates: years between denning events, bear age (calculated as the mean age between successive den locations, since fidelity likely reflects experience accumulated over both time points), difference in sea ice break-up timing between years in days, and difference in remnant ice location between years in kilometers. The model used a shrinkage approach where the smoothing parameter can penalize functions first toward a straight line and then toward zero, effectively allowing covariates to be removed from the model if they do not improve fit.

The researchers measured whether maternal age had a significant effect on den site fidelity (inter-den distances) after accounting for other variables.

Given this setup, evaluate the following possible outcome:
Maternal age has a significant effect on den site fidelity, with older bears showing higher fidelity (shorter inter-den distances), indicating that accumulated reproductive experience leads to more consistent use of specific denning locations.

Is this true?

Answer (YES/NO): NO